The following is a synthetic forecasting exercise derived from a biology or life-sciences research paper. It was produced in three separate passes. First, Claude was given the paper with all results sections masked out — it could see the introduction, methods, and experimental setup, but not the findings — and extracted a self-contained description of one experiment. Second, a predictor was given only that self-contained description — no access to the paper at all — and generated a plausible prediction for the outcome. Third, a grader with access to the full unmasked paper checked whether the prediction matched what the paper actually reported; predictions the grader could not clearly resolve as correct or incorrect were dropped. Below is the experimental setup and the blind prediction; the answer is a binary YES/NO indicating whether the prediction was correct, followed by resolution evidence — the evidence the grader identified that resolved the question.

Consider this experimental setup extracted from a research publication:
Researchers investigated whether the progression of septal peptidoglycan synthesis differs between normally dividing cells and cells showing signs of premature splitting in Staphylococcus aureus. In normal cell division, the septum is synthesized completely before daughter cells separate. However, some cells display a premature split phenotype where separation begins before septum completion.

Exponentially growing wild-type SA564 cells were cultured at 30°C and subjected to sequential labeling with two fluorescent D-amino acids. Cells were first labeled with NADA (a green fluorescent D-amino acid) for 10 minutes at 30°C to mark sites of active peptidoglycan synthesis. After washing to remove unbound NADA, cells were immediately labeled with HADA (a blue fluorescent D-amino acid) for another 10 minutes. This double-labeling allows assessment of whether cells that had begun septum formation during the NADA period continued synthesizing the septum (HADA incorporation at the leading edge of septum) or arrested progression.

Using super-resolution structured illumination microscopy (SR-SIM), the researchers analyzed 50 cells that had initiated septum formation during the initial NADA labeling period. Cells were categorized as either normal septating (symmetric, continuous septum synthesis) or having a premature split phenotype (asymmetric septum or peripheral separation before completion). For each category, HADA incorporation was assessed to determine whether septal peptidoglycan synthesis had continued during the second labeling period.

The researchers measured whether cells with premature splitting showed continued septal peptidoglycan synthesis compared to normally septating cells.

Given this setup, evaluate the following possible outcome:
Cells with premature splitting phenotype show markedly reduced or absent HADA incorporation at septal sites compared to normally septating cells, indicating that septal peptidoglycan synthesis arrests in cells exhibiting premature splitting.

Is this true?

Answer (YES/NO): NO